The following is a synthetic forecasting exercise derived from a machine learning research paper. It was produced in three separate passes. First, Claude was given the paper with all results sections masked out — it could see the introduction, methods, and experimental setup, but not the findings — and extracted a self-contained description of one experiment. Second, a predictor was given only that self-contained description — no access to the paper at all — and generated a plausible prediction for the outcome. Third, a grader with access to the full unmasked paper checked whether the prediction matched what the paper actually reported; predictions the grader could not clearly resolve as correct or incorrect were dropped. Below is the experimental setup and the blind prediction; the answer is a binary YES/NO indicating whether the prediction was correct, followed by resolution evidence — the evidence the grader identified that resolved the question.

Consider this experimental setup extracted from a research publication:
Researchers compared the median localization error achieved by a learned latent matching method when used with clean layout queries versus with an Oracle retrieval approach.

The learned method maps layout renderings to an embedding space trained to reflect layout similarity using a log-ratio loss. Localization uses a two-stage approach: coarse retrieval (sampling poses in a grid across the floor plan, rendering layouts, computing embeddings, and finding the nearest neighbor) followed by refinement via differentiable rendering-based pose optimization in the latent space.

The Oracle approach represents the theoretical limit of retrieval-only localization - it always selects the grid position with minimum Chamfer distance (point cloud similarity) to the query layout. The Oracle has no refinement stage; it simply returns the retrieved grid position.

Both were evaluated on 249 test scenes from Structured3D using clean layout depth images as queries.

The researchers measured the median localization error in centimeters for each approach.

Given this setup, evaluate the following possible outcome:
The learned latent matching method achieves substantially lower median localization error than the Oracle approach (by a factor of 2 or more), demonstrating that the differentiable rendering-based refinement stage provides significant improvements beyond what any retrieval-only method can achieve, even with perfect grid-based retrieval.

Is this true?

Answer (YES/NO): YES